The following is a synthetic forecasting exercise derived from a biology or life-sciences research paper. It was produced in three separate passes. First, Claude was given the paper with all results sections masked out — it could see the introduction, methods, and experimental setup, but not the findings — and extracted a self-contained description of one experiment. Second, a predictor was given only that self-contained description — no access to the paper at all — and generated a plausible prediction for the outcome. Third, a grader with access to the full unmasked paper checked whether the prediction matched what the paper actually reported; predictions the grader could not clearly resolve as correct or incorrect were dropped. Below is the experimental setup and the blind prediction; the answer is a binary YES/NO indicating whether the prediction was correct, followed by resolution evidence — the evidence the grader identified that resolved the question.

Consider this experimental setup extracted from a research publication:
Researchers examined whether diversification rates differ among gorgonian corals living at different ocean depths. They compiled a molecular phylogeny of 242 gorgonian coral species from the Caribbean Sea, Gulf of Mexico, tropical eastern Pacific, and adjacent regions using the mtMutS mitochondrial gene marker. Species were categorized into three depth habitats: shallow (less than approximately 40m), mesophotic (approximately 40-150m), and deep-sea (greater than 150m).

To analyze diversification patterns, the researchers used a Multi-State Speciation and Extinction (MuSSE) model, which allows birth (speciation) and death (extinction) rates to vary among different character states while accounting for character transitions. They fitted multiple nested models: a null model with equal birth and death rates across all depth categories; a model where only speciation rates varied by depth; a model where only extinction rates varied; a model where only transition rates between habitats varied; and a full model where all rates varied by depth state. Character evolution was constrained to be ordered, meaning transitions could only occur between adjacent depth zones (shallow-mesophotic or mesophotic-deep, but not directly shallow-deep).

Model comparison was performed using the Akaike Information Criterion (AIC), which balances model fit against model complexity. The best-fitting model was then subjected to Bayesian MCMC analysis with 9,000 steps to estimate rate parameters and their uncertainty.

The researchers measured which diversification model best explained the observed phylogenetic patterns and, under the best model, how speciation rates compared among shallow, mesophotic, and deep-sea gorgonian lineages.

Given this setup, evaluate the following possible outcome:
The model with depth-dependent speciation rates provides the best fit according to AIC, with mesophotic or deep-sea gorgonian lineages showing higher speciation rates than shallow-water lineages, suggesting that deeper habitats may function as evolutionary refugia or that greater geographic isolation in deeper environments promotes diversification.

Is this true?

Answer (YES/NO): NO